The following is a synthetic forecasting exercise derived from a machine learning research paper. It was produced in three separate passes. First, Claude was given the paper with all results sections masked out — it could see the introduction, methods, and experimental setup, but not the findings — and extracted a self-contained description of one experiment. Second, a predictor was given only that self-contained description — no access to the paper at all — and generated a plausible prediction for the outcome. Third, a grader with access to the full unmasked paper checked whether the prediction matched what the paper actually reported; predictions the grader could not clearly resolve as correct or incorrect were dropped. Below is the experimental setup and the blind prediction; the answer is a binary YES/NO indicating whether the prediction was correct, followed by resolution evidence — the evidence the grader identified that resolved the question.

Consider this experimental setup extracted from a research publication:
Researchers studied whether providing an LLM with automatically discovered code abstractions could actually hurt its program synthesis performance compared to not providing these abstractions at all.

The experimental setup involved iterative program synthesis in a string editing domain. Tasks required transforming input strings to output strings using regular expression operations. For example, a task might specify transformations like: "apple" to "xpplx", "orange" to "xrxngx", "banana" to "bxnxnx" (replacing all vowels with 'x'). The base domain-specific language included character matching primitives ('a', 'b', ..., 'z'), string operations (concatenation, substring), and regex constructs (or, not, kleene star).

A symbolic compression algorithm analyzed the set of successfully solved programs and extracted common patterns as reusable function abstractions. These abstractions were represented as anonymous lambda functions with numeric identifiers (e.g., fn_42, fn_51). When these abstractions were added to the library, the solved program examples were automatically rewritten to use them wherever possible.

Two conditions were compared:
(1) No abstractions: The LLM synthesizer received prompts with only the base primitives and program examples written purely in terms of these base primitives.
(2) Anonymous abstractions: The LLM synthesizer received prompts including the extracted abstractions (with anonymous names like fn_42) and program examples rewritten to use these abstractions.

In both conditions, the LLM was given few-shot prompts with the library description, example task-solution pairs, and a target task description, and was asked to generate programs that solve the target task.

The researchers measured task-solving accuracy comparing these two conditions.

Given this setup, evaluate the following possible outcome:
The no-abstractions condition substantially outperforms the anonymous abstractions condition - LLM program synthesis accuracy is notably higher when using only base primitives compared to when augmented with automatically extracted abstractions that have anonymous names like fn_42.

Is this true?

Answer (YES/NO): YES